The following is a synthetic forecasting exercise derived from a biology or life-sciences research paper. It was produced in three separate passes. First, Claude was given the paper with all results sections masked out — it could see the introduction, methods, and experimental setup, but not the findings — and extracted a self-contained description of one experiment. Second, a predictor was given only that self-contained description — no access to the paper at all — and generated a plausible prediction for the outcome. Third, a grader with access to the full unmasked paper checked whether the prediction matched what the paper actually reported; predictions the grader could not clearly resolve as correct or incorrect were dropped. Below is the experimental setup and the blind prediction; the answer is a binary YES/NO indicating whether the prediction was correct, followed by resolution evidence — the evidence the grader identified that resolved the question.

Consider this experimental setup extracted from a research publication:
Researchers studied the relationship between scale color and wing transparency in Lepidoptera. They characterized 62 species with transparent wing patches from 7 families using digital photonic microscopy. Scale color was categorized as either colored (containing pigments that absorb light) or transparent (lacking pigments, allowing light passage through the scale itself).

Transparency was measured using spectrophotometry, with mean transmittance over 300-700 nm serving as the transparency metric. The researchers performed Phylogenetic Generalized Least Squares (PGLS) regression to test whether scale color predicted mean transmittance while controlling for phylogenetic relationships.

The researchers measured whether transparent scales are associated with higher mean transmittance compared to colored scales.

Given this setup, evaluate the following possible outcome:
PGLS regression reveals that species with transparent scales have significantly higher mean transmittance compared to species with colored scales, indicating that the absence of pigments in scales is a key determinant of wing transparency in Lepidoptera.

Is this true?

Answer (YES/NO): NO